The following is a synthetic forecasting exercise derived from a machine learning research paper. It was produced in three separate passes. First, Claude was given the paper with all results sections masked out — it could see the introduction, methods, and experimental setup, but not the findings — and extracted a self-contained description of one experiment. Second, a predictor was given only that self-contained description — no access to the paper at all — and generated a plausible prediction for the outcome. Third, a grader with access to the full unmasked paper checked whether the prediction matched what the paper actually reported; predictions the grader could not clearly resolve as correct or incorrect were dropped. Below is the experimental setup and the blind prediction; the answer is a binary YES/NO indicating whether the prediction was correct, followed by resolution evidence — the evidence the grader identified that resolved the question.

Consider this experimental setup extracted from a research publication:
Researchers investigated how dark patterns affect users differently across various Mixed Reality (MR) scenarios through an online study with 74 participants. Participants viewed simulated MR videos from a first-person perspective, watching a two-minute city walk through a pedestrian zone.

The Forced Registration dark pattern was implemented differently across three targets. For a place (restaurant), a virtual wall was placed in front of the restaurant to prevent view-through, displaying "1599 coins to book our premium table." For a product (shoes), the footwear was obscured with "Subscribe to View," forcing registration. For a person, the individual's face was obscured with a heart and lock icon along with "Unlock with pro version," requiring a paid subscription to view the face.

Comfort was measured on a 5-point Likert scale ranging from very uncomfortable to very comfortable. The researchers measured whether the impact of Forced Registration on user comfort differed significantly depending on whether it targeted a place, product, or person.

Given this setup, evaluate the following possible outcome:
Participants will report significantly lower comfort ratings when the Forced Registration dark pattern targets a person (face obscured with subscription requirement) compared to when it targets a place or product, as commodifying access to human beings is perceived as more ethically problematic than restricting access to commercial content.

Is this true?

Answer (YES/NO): YES